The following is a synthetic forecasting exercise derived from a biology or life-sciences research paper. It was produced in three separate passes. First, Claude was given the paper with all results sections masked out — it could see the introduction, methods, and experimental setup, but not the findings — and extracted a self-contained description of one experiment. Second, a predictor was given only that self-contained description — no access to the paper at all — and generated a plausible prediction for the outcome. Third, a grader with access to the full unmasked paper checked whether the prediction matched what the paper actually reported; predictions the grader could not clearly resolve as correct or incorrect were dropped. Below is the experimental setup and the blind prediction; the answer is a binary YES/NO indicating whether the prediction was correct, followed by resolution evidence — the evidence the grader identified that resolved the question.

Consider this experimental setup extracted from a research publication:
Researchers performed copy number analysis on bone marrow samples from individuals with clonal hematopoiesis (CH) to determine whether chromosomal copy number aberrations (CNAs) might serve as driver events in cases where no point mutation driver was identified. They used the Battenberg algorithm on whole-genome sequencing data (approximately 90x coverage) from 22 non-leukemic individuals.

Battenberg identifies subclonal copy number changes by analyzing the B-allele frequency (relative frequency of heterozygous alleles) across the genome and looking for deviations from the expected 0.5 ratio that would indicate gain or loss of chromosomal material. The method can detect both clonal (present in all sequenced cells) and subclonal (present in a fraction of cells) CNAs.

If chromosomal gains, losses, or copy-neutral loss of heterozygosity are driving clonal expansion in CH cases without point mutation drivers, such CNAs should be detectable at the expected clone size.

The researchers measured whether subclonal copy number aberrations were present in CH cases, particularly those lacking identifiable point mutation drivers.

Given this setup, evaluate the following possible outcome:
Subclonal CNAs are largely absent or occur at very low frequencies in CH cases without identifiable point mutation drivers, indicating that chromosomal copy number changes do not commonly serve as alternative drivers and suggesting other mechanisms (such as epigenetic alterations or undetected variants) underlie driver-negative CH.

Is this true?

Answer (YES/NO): YES